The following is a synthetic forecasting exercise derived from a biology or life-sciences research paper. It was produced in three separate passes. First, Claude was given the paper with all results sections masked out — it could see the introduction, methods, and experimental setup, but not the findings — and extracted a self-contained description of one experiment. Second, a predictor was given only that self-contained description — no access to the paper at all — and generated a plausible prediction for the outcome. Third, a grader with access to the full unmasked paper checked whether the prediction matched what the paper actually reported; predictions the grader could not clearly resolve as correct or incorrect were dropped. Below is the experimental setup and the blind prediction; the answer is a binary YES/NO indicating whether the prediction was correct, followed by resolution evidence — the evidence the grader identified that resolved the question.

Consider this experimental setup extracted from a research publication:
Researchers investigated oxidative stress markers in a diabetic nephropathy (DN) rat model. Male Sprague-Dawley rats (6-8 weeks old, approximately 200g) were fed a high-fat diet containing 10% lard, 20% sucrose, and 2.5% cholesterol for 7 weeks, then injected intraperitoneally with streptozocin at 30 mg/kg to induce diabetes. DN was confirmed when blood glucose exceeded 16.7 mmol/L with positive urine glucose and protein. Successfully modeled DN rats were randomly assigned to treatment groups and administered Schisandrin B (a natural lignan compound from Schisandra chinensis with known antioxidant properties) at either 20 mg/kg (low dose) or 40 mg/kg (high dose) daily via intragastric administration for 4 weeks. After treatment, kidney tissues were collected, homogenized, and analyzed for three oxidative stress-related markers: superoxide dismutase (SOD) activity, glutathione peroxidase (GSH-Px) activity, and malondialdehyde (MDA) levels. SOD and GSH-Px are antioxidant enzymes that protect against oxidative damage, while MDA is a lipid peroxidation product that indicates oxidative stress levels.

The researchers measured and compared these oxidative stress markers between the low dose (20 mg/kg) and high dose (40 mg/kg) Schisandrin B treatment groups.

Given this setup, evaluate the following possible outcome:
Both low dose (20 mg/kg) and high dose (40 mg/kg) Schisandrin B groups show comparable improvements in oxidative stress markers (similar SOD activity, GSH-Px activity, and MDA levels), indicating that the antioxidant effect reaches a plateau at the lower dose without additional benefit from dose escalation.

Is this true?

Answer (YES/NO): NO